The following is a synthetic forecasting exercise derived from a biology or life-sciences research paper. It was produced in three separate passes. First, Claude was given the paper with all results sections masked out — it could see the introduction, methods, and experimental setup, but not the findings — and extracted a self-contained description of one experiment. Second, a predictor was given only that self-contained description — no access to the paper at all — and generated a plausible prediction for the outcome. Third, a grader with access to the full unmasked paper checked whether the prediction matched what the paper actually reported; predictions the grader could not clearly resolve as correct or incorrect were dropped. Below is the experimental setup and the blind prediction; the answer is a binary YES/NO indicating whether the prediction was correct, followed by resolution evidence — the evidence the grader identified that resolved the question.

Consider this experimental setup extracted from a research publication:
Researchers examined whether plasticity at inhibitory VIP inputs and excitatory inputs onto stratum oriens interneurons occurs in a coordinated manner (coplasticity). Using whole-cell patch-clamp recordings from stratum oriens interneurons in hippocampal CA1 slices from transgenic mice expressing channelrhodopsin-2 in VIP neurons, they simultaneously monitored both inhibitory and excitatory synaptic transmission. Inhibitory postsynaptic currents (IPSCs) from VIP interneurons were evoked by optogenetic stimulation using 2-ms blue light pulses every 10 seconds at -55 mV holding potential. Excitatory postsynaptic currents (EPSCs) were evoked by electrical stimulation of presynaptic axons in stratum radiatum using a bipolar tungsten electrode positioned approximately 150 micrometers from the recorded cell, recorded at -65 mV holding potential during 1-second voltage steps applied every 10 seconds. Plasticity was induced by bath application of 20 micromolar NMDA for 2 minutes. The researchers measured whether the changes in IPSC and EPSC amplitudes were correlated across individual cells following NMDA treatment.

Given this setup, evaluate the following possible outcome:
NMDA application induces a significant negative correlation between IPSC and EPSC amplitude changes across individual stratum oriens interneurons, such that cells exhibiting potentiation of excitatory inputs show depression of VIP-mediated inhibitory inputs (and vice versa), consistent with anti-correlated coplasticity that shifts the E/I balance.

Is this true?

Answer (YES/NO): NO